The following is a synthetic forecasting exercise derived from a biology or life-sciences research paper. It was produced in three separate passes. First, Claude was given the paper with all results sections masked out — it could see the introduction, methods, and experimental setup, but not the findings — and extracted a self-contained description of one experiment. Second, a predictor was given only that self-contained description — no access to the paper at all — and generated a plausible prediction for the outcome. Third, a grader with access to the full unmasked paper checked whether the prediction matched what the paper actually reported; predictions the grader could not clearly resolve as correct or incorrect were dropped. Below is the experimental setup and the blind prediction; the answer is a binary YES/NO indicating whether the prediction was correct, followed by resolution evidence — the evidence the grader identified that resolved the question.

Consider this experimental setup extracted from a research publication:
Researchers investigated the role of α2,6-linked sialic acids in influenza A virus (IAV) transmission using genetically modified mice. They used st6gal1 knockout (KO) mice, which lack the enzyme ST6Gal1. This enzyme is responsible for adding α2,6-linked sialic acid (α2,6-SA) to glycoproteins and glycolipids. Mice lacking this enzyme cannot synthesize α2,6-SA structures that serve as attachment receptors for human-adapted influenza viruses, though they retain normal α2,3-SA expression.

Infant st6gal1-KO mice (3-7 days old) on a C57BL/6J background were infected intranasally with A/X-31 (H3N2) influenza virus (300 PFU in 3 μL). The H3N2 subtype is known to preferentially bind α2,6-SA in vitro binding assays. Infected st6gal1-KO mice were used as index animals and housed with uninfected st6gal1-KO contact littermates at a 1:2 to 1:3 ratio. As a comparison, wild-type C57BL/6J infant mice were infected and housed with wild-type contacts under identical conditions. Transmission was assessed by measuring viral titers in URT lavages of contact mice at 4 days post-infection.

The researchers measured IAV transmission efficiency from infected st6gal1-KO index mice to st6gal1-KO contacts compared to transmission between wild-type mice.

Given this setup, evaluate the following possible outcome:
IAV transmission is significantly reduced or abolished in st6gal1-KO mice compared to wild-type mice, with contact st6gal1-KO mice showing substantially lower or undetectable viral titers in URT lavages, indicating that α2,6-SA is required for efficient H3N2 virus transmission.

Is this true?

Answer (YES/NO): NO